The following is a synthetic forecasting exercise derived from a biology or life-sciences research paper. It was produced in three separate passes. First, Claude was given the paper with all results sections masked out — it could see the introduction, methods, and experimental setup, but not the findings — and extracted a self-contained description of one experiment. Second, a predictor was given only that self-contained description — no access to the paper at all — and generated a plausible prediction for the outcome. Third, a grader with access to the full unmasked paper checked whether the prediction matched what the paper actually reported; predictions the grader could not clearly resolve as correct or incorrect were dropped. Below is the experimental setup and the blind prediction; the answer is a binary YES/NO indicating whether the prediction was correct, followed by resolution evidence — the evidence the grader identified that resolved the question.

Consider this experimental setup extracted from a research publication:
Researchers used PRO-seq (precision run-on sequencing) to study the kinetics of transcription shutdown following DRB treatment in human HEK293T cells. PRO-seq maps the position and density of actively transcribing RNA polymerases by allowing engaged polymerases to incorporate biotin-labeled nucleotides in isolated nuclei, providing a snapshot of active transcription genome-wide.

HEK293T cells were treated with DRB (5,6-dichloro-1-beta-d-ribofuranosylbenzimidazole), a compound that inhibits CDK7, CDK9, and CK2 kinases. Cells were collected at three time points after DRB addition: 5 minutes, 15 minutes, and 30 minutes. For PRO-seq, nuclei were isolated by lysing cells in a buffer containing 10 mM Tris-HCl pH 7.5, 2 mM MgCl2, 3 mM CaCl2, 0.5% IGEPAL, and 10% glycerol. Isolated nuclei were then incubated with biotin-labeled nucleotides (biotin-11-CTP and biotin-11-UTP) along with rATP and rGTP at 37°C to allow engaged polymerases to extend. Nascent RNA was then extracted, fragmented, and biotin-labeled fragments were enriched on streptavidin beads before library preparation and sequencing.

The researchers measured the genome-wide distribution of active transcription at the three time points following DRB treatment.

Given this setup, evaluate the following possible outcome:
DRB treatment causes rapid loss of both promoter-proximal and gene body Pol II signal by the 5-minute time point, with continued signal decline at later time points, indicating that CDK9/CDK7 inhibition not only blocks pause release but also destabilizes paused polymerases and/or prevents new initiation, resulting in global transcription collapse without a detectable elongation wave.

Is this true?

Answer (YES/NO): NO